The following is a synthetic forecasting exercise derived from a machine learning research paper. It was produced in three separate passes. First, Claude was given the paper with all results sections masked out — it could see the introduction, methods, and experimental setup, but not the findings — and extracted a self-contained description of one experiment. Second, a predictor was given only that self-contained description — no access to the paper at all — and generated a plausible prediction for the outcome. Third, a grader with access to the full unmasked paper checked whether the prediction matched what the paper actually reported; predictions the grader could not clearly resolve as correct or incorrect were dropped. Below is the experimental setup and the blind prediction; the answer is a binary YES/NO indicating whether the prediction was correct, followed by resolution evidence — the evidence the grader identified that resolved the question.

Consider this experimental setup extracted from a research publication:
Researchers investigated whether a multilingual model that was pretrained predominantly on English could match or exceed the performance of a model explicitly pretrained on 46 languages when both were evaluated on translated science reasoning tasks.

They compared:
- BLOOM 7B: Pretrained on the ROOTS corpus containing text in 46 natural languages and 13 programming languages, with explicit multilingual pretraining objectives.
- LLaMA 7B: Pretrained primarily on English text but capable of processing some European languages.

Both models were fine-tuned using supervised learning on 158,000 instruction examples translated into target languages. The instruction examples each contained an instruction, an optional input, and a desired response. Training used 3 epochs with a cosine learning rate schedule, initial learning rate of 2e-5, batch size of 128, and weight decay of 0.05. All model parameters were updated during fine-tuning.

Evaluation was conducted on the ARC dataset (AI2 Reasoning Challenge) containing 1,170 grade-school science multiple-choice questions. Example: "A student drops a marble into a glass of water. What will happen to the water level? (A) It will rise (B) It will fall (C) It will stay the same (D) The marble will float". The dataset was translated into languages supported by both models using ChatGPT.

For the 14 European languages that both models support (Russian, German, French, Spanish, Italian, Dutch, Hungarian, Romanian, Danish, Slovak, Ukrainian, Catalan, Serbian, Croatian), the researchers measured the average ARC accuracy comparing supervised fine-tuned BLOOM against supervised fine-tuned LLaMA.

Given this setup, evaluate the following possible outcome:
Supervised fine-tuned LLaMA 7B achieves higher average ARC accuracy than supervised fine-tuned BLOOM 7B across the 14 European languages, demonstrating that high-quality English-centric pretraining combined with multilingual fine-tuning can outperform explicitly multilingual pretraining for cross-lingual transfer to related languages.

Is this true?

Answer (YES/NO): YES